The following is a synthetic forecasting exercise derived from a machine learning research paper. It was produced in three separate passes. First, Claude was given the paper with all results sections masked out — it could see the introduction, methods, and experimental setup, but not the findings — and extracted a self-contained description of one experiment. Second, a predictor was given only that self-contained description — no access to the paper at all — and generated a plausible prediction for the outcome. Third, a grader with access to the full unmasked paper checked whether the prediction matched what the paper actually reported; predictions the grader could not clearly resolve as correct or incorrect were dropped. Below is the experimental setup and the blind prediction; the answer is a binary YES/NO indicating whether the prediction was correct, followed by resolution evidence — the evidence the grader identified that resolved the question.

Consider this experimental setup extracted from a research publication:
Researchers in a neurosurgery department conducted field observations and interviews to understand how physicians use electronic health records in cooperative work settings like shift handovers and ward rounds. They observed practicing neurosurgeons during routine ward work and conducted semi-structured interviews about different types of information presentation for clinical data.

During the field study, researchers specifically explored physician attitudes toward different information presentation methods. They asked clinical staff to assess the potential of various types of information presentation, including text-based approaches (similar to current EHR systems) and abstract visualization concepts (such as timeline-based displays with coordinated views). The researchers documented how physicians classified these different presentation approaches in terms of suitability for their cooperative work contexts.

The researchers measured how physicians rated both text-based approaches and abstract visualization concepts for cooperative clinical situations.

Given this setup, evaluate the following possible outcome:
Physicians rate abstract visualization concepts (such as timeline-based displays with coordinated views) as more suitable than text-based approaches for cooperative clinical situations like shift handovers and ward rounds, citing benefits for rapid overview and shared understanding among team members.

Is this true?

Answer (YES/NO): NO